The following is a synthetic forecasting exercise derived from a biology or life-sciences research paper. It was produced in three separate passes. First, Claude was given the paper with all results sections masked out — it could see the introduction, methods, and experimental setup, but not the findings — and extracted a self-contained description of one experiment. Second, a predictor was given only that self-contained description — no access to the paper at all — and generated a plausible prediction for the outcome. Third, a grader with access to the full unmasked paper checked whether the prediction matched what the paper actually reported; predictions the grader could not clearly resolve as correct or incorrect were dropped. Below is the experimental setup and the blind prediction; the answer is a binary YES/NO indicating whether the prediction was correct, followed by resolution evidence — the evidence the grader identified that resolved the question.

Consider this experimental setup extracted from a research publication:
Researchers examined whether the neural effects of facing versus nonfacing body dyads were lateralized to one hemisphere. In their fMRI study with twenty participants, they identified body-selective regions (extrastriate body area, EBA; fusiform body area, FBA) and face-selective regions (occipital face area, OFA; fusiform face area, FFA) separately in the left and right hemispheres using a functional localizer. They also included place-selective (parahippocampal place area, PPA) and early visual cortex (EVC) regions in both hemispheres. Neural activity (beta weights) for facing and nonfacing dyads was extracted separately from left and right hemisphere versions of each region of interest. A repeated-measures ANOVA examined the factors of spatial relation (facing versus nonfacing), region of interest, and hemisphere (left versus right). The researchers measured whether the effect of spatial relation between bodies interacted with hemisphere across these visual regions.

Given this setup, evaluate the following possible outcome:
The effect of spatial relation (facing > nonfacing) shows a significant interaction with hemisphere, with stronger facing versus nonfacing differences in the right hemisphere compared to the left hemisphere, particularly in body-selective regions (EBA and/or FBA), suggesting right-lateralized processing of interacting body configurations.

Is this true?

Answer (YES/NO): NO